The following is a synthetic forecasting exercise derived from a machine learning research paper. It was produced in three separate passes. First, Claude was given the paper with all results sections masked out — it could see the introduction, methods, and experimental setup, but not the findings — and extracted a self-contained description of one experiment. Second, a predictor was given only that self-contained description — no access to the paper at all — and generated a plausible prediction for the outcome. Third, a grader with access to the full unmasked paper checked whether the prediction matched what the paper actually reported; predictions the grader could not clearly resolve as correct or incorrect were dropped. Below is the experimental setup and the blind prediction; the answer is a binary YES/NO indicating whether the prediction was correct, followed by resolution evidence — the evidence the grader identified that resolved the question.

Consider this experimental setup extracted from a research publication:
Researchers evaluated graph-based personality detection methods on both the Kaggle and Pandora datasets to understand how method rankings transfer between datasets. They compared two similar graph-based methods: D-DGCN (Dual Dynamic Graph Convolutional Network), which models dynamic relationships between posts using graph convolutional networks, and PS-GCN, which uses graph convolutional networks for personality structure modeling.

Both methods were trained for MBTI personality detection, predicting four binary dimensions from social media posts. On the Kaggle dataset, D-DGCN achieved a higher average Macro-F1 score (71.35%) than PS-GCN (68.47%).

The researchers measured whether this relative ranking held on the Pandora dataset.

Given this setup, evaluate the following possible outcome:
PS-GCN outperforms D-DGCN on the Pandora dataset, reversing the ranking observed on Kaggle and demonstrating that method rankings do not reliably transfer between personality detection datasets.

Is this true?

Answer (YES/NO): NO